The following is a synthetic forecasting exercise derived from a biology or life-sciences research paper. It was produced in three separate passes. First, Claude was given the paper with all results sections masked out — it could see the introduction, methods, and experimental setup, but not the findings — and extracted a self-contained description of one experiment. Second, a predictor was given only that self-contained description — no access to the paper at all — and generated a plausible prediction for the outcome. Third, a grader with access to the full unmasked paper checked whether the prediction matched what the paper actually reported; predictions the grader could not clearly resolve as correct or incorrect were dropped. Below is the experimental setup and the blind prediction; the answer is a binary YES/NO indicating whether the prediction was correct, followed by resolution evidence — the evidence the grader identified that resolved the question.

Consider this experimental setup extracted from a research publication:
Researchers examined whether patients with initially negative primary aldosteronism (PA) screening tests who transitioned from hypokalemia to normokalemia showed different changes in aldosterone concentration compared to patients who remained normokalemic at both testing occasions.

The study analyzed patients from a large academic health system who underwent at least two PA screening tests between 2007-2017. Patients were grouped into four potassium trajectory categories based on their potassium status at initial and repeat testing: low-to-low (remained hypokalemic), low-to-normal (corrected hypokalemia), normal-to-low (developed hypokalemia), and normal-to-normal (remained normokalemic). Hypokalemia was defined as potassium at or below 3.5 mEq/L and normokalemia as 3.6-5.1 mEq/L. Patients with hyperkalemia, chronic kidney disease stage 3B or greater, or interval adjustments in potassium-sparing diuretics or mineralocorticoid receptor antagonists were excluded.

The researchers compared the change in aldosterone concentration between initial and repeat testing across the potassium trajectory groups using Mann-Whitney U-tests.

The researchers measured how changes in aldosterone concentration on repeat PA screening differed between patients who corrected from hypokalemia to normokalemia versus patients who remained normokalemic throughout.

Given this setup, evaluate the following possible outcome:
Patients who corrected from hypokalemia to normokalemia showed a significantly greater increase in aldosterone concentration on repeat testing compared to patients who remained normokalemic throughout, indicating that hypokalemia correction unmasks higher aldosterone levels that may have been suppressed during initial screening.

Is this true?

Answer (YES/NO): YES